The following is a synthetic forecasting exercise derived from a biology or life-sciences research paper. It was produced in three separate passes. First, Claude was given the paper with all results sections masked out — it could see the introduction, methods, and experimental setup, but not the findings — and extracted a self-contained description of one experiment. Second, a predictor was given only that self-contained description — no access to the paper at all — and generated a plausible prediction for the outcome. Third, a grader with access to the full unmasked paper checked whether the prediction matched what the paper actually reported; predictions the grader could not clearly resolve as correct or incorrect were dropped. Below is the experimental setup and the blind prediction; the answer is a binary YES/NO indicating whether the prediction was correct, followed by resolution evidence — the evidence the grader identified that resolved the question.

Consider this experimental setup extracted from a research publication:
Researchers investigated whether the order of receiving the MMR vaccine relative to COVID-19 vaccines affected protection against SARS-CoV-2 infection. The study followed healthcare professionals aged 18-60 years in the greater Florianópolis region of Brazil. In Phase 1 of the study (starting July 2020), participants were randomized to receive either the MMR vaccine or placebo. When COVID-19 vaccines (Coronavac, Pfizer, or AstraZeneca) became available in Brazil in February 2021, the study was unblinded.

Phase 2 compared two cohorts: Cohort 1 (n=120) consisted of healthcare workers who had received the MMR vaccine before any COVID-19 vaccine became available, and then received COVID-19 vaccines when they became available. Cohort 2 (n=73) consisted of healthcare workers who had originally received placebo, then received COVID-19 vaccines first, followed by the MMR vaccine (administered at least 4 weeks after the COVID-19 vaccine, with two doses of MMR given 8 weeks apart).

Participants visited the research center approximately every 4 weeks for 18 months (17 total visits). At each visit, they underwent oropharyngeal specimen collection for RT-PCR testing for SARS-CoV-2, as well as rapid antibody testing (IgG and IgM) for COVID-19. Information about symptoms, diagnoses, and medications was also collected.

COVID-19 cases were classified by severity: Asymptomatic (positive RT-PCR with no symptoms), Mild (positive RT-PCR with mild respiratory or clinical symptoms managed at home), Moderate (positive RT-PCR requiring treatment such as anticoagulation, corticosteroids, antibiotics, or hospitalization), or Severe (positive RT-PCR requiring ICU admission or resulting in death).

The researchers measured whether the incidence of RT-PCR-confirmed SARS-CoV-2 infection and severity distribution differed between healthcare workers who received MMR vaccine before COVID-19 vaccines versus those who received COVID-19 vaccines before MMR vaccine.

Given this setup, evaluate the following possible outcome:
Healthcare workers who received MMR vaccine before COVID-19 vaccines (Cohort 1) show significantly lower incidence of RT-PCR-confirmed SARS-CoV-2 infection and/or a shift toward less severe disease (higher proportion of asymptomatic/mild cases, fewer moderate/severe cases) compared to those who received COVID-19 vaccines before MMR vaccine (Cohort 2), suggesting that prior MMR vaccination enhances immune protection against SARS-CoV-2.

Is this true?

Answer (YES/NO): NO